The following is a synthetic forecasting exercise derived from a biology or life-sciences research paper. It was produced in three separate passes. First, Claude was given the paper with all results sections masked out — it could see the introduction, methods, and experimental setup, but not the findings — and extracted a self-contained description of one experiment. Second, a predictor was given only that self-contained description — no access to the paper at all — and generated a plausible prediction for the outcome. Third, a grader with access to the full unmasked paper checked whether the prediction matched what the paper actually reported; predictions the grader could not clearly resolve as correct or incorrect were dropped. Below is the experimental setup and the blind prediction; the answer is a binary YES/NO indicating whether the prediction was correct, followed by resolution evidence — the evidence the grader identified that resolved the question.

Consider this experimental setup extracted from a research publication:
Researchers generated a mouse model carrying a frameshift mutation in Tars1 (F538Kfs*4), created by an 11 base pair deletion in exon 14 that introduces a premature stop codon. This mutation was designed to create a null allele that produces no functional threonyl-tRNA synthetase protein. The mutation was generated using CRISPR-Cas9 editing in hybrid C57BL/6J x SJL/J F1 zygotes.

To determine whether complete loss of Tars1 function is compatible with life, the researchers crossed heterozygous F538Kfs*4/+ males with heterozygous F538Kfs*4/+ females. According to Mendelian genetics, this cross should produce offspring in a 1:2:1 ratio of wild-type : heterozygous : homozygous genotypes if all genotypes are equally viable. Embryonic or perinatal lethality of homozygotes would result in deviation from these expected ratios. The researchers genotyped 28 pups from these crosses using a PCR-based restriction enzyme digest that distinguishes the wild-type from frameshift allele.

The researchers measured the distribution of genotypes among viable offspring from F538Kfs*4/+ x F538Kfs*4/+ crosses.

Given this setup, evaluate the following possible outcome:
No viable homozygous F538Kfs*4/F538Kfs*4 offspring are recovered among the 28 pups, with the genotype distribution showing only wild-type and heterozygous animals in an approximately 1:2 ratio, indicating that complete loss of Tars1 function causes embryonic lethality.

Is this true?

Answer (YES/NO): YES